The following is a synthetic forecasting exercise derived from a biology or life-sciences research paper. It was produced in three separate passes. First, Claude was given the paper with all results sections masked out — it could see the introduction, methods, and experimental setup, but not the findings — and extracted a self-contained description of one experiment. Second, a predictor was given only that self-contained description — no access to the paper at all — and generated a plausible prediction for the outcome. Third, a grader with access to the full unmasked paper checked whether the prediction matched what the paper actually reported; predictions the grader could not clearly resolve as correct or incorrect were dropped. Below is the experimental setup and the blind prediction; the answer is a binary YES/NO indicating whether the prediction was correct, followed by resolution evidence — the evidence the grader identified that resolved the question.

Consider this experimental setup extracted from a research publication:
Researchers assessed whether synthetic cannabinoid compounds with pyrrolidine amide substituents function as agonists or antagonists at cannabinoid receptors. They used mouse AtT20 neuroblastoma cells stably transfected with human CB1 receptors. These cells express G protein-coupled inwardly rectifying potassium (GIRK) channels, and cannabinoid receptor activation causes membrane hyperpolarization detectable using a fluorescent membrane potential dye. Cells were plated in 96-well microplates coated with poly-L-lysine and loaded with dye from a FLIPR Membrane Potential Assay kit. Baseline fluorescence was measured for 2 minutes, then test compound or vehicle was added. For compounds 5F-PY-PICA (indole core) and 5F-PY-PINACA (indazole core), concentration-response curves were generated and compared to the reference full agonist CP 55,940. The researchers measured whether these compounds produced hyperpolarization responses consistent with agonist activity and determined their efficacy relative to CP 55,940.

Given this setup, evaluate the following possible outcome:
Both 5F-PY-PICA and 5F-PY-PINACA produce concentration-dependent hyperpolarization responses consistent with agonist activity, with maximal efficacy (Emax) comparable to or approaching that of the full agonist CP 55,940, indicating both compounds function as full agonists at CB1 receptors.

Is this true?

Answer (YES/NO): NO